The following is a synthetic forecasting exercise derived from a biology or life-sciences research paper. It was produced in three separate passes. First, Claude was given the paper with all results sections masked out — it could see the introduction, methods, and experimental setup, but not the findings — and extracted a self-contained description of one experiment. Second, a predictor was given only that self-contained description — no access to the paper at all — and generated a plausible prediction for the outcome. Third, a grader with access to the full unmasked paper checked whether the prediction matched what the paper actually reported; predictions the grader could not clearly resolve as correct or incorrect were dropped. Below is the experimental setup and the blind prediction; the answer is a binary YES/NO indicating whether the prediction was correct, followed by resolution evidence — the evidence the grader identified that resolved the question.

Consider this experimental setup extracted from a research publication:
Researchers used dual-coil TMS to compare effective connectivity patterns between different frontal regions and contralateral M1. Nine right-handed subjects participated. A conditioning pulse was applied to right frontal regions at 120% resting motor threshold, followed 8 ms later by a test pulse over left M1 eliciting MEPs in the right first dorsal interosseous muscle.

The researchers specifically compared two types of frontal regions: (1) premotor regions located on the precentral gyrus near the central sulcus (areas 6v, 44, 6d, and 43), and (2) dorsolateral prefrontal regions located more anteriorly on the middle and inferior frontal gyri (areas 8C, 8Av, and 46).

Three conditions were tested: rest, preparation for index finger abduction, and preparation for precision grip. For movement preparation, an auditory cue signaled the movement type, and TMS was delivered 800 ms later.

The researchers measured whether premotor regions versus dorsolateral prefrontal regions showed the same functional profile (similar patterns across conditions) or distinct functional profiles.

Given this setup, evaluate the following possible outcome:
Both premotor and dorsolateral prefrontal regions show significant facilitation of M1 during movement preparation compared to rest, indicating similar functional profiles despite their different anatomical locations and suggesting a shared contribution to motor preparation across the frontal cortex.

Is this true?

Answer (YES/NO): NO